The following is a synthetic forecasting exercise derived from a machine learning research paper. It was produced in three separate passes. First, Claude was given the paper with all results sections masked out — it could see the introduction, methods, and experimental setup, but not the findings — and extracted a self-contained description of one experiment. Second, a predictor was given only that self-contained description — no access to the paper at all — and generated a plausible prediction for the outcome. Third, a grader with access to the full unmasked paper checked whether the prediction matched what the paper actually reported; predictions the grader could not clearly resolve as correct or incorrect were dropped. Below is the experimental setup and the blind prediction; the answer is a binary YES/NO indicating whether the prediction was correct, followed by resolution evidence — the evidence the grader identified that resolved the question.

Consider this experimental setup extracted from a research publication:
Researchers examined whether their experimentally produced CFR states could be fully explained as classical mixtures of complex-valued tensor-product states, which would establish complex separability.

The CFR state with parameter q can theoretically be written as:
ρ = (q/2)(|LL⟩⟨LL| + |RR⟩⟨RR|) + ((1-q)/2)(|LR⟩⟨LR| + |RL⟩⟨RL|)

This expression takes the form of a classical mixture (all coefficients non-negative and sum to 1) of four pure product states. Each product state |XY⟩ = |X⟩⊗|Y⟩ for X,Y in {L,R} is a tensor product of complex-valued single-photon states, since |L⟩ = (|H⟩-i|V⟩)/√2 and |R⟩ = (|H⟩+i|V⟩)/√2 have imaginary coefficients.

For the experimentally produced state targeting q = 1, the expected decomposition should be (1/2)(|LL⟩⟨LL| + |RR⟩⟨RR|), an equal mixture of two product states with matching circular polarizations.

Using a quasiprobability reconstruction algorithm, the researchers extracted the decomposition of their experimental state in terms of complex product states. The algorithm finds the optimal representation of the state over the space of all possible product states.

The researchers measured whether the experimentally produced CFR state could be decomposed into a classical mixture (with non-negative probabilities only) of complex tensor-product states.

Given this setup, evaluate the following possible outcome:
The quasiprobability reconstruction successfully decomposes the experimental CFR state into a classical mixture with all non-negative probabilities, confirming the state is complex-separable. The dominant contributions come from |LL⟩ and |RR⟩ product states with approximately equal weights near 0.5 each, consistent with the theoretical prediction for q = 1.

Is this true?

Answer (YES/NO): YES